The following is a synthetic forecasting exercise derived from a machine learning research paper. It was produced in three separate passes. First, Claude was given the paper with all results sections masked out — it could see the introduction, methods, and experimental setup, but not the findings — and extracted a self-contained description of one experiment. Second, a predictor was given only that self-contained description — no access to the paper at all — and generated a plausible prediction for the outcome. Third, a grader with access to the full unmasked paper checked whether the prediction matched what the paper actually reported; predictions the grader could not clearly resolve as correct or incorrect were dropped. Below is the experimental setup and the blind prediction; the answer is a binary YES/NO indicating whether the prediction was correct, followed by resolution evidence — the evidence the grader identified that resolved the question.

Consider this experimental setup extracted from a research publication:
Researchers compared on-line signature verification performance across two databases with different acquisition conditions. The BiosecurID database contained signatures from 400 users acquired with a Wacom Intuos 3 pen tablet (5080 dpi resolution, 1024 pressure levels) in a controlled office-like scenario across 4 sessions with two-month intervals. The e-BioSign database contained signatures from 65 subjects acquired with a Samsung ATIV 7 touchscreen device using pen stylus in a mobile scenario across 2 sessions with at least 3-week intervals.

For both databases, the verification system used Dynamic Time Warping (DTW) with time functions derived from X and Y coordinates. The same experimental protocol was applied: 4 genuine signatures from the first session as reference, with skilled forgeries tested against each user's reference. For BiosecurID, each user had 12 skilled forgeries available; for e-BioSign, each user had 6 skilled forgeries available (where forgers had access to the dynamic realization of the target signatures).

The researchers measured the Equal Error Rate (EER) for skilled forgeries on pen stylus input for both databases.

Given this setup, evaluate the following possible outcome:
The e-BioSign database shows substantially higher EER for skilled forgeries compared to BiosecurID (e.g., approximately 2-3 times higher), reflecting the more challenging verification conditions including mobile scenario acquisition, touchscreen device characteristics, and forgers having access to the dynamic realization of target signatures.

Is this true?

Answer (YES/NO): NO